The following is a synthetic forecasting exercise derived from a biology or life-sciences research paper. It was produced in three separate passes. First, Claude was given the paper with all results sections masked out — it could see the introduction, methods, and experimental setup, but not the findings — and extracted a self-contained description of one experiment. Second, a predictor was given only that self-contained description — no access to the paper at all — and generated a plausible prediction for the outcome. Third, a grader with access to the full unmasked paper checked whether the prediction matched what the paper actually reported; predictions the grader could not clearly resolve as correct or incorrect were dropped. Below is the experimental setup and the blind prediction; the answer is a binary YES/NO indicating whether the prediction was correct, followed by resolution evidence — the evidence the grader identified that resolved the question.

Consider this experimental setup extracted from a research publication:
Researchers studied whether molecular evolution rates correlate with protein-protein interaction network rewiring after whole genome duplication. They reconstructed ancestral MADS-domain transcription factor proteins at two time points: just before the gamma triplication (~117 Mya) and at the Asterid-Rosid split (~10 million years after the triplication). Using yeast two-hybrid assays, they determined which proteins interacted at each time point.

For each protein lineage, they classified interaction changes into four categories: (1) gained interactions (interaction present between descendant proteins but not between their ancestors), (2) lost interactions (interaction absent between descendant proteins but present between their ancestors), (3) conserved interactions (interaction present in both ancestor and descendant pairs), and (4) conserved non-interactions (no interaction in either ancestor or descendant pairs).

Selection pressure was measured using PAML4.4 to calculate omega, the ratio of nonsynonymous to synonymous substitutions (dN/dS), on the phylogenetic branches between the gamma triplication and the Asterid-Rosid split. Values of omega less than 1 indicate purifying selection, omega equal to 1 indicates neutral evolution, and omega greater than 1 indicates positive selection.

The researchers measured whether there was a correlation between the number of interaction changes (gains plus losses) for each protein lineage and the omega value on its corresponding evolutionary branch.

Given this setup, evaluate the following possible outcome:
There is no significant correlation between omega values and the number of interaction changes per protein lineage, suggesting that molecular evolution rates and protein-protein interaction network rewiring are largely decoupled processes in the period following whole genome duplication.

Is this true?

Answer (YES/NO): NO